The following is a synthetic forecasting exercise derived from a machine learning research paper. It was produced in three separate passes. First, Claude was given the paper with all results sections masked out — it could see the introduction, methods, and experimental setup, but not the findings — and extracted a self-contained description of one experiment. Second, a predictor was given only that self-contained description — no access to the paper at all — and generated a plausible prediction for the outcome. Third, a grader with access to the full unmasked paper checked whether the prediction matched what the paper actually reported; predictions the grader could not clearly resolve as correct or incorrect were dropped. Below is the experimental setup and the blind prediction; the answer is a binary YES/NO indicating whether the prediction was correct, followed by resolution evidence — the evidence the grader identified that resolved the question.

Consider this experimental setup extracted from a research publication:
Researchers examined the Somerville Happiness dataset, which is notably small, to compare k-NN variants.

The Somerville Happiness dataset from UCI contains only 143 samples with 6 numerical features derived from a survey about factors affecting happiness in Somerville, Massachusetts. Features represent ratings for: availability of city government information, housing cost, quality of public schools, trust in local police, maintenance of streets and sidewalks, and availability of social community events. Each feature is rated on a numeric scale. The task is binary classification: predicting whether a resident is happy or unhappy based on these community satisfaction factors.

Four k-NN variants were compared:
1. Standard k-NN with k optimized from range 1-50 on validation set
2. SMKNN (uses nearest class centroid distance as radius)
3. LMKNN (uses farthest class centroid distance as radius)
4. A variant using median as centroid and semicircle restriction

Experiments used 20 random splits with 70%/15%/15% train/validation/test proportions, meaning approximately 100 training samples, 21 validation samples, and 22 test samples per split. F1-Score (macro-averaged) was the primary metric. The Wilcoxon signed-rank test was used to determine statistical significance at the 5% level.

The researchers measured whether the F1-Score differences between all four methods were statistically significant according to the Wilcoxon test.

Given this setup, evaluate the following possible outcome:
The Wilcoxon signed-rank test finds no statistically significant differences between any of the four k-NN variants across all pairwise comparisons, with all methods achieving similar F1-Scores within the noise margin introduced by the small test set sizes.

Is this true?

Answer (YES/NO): YES